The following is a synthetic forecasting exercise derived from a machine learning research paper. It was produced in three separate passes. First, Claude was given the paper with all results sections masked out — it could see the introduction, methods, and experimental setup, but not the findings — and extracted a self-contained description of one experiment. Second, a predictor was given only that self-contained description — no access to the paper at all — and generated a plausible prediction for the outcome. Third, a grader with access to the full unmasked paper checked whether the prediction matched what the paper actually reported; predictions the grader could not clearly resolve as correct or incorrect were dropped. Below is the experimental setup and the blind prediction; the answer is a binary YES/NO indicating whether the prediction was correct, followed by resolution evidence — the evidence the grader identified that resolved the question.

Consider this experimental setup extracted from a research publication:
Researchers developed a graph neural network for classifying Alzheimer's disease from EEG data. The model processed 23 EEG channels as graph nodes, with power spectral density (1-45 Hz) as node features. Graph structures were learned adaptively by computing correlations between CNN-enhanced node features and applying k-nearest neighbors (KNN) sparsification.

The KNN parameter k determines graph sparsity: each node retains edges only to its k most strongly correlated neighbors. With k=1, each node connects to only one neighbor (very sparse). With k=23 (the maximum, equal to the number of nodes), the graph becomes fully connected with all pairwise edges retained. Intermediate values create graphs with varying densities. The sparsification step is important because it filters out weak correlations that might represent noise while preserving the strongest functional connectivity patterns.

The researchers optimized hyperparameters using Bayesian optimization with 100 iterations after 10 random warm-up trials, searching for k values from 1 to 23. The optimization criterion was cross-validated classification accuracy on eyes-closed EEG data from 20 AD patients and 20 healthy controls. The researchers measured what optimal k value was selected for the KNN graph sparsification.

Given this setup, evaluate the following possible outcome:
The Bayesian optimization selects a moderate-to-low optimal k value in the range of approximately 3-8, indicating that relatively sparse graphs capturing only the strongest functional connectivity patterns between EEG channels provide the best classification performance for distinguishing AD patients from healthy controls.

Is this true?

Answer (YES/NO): NO